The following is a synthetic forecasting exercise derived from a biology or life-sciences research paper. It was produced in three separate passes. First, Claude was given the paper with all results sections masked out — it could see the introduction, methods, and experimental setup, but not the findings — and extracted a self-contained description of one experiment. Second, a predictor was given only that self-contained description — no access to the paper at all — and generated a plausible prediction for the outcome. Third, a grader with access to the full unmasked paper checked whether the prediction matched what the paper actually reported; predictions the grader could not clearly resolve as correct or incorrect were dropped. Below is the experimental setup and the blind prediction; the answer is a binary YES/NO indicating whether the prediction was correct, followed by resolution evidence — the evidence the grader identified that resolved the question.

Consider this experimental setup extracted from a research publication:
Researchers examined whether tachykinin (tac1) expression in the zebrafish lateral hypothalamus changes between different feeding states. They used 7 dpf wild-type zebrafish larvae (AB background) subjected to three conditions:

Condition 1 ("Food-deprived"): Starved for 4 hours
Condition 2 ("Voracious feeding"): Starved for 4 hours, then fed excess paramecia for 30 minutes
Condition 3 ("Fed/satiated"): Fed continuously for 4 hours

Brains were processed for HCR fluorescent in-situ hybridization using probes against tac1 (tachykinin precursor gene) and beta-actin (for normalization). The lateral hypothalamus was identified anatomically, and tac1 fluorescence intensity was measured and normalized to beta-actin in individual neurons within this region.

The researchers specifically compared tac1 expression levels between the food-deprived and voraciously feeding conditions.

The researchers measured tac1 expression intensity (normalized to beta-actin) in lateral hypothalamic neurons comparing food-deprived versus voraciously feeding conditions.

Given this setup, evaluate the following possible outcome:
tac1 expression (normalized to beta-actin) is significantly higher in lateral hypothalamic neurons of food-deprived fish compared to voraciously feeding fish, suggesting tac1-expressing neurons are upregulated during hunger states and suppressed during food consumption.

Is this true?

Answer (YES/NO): NO